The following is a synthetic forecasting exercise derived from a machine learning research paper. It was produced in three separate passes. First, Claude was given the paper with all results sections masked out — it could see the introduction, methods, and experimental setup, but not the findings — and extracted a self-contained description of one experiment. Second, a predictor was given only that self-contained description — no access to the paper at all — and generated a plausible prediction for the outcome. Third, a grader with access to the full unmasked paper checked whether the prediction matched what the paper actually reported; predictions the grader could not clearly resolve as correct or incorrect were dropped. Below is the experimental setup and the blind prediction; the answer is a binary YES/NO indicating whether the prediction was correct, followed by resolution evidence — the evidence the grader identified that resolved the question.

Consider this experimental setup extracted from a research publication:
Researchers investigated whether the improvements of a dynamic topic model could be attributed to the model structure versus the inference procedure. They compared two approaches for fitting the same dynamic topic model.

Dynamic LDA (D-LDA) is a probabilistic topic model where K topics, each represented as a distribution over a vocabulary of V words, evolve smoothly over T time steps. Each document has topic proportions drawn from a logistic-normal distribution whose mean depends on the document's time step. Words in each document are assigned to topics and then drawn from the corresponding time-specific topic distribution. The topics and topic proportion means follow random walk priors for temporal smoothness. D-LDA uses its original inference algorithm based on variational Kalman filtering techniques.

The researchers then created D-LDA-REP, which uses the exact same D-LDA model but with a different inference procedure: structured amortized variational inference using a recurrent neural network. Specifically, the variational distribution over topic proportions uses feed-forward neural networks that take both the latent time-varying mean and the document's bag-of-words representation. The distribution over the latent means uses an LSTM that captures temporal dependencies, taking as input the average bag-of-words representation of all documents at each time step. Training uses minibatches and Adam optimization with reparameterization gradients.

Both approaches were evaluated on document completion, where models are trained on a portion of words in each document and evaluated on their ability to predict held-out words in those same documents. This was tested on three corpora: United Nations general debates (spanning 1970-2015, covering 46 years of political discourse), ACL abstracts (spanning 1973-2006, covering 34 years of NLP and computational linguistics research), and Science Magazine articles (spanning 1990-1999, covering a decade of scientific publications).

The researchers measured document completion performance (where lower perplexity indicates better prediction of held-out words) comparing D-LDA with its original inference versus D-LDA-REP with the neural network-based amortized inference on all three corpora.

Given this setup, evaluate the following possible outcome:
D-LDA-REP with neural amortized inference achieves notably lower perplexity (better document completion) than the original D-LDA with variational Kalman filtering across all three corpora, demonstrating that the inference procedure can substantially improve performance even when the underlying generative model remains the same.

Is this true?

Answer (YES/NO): NO